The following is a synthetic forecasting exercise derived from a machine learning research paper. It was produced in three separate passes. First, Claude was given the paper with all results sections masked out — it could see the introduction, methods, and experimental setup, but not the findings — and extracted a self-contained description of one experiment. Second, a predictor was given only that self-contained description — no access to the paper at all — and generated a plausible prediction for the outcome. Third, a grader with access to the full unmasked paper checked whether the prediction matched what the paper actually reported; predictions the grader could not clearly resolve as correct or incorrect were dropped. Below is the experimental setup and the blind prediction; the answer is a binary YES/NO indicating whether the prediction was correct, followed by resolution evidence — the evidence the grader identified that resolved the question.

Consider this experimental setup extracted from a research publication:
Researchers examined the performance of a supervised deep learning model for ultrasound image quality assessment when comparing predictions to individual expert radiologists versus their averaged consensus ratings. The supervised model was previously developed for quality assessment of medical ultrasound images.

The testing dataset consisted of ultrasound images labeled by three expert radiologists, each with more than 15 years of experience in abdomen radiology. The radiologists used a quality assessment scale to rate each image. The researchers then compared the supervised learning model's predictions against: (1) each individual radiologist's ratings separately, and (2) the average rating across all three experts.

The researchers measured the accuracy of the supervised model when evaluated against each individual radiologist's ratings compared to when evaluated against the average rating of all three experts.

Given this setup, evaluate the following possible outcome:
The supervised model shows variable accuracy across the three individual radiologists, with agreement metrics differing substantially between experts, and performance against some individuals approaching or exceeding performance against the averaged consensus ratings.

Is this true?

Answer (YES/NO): NO